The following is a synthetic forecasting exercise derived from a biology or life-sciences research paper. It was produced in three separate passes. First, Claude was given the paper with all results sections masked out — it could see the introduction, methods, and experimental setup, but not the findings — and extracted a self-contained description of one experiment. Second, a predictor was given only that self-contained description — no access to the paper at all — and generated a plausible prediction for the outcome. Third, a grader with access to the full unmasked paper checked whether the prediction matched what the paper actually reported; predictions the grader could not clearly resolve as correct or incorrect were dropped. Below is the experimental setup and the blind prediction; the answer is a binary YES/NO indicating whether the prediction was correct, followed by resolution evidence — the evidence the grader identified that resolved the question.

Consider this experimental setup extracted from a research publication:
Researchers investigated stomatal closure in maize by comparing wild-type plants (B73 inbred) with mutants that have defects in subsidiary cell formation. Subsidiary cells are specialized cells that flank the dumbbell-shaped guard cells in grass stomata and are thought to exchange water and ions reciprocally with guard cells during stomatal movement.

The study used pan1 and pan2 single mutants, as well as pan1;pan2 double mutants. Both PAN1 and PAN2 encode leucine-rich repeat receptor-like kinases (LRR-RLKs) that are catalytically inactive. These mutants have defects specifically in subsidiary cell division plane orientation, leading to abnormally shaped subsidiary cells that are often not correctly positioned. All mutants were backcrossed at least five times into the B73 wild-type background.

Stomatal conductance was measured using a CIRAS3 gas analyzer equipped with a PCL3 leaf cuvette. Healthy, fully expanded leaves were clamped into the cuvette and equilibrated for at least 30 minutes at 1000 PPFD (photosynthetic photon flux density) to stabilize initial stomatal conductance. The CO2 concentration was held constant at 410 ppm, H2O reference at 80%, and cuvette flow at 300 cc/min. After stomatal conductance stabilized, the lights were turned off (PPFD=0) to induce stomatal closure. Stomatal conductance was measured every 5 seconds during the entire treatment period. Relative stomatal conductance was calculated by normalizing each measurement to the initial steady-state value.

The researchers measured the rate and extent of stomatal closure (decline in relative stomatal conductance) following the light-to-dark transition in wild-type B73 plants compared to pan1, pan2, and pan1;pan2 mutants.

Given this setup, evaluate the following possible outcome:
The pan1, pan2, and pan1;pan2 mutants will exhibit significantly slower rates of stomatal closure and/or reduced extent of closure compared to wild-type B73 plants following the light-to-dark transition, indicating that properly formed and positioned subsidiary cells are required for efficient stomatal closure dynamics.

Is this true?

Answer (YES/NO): NO